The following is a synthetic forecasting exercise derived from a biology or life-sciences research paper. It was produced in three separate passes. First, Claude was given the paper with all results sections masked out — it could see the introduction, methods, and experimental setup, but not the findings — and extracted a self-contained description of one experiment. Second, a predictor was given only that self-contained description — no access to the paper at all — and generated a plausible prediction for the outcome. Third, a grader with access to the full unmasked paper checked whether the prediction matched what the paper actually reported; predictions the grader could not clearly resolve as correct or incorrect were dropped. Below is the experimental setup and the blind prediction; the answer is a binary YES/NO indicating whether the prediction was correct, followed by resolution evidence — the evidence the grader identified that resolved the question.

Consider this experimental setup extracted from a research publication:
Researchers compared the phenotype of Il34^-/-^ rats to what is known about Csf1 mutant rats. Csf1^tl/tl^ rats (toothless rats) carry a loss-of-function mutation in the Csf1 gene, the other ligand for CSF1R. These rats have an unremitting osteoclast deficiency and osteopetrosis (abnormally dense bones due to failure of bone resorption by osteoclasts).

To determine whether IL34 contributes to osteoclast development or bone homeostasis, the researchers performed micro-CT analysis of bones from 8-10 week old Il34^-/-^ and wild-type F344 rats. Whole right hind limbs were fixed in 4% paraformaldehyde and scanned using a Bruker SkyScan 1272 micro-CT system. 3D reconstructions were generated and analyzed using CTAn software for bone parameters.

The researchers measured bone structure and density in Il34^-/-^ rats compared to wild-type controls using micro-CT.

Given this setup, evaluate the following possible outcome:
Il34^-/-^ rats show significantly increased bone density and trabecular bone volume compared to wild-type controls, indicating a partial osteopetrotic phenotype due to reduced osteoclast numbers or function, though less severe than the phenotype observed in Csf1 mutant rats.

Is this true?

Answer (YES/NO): NO